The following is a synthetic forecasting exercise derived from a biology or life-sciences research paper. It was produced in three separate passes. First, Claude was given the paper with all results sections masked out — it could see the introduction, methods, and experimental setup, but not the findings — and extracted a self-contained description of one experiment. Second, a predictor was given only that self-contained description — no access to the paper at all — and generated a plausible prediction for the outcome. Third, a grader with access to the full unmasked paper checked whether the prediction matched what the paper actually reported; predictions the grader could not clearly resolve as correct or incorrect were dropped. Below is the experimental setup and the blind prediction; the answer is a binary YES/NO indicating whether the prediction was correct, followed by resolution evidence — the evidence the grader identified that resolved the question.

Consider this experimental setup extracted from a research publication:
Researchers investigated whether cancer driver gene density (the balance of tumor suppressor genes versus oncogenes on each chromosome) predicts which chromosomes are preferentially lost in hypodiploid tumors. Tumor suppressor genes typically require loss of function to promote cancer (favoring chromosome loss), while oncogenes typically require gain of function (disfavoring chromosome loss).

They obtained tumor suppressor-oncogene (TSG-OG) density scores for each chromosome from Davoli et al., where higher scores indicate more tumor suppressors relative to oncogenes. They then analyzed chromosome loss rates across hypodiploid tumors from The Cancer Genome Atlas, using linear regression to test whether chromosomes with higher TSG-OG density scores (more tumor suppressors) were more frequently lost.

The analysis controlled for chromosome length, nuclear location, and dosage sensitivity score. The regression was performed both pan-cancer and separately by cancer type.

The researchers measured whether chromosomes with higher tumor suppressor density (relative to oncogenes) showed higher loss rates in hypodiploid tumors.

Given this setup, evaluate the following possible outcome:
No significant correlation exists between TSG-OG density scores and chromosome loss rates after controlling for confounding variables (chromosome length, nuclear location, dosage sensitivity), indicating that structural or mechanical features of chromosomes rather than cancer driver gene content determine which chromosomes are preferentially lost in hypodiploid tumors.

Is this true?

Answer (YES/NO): NO